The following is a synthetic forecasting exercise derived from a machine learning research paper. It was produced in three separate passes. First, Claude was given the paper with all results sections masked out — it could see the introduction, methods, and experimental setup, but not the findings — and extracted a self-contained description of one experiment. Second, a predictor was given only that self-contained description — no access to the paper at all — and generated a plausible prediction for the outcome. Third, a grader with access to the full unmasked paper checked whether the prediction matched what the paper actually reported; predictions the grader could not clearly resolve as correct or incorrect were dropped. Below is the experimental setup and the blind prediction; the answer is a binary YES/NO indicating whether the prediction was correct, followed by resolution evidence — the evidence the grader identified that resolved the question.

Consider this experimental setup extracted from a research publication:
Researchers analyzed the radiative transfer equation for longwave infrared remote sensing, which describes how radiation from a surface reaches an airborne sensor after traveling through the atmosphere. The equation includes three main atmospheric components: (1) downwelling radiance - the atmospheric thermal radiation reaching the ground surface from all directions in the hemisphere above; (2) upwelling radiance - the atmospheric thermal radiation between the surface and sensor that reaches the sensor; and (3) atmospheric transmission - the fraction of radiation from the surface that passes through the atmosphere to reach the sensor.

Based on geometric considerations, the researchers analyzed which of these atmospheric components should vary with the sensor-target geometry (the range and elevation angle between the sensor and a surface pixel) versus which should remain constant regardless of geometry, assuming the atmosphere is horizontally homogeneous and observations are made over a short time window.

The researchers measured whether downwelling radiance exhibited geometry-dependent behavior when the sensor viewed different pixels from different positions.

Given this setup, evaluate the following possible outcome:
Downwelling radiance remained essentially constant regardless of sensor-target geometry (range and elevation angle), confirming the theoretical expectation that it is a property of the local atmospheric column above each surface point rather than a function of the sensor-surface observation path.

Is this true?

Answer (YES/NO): YES